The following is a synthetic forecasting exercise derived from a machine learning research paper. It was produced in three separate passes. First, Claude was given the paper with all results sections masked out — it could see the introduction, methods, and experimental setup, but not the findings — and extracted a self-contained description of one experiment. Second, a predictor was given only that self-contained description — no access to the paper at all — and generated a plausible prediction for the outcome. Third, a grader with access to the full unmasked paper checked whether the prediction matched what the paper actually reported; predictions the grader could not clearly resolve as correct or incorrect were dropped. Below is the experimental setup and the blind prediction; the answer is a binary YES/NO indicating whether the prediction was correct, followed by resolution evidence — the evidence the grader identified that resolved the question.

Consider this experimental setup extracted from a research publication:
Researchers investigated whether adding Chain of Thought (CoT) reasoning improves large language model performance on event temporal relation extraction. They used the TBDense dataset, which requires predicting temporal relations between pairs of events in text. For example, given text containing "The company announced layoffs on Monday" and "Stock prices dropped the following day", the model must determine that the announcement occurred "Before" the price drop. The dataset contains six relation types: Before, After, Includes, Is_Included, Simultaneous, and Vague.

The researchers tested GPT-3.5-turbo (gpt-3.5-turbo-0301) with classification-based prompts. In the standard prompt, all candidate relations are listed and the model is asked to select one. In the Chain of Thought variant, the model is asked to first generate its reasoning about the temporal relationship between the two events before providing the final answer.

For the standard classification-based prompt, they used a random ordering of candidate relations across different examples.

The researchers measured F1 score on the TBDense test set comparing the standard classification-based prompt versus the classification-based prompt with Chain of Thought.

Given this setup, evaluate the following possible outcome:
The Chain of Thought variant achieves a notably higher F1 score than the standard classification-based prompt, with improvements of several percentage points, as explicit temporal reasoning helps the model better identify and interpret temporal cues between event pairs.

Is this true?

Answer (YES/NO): NO